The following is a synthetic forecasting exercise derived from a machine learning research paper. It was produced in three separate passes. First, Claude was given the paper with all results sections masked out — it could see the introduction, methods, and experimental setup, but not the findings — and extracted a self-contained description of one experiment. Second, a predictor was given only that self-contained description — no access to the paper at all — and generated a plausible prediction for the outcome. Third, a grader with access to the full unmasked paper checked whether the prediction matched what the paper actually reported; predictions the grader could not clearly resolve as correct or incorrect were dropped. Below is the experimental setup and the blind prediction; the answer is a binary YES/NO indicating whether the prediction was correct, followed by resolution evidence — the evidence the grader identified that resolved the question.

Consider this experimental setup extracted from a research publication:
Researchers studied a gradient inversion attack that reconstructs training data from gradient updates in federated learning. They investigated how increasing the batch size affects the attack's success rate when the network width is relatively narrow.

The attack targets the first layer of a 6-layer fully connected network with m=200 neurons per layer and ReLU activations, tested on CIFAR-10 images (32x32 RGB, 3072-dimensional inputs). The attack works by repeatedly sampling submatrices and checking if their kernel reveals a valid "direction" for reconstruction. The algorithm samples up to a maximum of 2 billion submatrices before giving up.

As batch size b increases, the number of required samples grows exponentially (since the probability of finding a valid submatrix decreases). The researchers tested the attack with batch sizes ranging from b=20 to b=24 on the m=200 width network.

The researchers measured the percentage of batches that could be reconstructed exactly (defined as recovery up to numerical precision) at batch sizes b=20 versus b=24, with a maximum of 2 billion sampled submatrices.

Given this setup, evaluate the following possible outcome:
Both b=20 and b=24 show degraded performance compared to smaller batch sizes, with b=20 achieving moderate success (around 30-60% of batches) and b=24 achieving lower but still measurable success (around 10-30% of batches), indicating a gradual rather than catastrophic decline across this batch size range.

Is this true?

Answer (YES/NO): NO